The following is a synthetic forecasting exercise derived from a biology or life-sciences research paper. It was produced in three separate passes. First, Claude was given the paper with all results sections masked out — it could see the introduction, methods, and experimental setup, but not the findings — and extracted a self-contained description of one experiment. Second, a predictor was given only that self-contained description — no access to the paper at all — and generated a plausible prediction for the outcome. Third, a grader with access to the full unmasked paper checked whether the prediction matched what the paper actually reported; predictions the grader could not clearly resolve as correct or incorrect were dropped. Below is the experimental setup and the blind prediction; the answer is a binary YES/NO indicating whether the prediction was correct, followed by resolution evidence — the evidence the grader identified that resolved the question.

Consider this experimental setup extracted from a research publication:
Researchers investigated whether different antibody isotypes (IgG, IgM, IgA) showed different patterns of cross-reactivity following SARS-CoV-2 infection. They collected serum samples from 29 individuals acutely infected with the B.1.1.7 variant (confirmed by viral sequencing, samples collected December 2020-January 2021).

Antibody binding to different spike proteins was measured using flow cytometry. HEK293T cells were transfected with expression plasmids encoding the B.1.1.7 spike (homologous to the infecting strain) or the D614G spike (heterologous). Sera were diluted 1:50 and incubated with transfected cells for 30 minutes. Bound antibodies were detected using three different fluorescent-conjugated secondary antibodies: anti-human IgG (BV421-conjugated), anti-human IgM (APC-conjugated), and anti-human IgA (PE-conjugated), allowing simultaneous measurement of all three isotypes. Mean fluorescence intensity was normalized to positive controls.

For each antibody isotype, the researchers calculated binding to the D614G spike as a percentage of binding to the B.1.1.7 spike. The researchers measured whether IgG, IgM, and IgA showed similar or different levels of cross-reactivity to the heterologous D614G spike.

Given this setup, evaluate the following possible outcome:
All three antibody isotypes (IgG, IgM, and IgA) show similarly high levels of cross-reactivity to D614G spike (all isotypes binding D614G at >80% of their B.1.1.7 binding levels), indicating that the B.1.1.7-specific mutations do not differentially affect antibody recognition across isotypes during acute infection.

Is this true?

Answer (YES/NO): NO